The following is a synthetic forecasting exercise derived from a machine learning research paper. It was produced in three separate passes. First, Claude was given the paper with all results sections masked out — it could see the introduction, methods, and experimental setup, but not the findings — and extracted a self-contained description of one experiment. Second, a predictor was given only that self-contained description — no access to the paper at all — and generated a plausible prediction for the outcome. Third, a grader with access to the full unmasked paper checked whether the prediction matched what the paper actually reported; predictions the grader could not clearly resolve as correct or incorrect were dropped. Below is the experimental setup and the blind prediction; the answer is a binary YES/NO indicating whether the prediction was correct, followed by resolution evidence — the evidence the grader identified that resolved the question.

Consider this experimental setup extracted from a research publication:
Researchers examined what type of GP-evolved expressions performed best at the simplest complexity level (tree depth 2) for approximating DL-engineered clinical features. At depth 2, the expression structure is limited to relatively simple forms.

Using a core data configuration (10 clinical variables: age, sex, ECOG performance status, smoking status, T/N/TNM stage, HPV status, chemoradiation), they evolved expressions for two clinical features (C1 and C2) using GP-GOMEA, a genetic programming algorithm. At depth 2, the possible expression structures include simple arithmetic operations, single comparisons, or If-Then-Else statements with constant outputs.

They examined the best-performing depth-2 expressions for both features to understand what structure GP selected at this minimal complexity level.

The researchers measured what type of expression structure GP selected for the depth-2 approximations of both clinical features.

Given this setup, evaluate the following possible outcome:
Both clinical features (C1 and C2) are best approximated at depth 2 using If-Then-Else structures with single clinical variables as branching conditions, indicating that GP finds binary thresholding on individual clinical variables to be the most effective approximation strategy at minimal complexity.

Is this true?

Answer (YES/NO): NO